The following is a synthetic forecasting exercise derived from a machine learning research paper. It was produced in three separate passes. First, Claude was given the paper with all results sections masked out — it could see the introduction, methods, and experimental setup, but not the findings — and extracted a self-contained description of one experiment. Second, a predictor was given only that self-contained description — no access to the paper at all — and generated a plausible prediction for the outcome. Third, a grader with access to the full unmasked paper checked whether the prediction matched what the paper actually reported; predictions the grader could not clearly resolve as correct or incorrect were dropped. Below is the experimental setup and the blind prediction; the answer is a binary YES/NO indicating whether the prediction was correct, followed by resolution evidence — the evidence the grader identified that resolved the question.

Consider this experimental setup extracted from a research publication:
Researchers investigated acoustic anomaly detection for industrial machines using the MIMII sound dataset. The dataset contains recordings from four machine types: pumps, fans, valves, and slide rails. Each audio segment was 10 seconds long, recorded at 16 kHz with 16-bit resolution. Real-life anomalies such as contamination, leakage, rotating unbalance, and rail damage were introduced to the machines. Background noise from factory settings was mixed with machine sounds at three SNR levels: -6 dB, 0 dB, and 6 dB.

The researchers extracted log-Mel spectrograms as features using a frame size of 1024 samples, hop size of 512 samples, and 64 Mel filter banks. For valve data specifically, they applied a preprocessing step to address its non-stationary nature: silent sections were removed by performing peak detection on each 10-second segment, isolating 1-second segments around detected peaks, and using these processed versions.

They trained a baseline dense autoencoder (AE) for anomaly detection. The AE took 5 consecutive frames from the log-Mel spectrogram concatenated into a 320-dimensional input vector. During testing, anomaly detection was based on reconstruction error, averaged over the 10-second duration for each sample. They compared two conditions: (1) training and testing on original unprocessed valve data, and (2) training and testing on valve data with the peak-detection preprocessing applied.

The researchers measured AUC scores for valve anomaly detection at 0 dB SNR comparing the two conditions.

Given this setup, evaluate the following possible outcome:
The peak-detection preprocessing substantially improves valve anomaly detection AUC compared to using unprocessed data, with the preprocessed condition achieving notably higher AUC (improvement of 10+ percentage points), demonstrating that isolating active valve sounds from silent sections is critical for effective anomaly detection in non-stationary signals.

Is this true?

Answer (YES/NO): NO